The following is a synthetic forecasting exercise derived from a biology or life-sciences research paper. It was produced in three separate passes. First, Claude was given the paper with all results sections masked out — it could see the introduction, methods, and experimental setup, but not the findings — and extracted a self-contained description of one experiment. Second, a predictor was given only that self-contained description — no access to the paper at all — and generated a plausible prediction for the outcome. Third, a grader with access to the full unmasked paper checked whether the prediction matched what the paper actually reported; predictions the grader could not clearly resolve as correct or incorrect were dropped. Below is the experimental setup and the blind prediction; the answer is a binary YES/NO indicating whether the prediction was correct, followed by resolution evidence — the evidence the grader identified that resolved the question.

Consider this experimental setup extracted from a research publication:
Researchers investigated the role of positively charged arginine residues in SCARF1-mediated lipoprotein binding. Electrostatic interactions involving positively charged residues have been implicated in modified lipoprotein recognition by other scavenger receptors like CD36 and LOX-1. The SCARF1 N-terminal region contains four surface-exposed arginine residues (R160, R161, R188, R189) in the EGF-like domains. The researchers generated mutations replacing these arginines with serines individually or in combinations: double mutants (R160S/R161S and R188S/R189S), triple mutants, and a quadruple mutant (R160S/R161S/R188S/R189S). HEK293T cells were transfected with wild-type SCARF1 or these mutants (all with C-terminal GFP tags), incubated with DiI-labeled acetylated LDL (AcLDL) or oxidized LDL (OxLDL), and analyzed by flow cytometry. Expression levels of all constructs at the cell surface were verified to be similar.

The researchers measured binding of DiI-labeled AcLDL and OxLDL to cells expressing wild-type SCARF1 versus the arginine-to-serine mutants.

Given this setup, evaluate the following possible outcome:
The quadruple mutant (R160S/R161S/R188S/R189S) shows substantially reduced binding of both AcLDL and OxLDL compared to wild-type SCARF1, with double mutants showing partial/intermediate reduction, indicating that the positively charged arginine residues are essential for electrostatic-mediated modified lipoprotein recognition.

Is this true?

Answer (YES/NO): YES